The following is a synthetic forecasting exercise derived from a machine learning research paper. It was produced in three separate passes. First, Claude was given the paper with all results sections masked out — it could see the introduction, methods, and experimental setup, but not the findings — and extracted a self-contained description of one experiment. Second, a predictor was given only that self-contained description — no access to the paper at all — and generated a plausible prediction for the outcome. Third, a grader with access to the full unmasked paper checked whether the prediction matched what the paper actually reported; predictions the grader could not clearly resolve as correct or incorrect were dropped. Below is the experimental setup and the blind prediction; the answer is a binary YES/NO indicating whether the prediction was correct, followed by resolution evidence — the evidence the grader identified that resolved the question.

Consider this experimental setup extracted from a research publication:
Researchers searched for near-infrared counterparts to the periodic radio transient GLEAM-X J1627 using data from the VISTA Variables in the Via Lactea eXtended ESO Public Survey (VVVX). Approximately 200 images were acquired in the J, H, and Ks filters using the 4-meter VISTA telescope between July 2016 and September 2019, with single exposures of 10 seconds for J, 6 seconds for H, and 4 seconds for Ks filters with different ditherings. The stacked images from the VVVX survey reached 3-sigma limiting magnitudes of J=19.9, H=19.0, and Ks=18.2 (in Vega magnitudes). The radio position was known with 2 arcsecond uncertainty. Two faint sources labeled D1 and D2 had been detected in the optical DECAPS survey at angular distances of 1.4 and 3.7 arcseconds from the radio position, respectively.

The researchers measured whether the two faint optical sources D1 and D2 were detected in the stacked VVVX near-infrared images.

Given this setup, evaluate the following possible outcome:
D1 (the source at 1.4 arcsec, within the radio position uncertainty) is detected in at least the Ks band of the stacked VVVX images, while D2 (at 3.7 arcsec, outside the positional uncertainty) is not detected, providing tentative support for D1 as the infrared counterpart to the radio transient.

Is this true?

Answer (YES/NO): NO